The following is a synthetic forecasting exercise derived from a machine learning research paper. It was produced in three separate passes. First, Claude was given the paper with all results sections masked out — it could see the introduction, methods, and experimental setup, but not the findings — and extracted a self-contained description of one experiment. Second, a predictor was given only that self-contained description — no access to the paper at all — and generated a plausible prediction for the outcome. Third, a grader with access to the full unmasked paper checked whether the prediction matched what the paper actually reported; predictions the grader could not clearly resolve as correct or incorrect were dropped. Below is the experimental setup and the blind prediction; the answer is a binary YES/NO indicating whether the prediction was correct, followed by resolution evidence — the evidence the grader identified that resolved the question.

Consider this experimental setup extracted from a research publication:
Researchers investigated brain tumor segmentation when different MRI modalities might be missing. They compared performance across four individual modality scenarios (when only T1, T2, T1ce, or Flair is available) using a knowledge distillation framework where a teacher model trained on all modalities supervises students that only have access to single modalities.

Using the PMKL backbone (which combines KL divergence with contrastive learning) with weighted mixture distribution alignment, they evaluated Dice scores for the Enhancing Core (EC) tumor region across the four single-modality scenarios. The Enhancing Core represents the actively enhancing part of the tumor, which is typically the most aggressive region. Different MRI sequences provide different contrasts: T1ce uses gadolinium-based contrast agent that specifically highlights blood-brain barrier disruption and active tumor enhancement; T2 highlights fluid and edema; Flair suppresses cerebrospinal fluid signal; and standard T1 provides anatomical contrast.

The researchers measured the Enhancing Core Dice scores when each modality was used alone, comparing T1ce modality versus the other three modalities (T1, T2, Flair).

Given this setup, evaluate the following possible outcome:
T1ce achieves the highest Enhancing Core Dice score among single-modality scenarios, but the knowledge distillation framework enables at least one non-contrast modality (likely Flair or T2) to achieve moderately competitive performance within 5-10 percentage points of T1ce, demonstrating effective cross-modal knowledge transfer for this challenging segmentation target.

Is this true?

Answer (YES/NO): NO